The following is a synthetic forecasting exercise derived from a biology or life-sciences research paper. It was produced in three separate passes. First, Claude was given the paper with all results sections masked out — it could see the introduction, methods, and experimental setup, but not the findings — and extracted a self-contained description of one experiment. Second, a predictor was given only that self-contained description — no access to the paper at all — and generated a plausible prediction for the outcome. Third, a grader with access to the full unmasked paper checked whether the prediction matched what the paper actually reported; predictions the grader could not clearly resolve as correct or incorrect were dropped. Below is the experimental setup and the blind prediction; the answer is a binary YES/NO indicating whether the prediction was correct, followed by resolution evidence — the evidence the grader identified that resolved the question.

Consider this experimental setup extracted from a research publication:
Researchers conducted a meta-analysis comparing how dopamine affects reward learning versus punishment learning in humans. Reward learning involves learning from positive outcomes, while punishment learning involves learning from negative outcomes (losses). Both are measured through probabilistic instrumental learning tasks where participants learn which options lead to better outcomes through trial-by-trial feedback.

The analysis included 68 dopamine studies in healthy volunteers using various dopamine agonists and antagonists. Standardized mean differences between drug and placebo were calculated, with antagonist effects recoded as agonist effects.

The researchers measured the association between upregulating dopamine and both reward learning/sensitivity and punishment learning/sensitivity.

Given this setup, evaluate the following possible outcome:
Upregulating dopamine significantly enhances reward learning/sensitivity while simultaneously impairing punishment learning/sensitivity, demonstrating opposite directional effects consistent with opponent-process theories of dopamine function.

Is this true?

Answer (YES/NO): NO